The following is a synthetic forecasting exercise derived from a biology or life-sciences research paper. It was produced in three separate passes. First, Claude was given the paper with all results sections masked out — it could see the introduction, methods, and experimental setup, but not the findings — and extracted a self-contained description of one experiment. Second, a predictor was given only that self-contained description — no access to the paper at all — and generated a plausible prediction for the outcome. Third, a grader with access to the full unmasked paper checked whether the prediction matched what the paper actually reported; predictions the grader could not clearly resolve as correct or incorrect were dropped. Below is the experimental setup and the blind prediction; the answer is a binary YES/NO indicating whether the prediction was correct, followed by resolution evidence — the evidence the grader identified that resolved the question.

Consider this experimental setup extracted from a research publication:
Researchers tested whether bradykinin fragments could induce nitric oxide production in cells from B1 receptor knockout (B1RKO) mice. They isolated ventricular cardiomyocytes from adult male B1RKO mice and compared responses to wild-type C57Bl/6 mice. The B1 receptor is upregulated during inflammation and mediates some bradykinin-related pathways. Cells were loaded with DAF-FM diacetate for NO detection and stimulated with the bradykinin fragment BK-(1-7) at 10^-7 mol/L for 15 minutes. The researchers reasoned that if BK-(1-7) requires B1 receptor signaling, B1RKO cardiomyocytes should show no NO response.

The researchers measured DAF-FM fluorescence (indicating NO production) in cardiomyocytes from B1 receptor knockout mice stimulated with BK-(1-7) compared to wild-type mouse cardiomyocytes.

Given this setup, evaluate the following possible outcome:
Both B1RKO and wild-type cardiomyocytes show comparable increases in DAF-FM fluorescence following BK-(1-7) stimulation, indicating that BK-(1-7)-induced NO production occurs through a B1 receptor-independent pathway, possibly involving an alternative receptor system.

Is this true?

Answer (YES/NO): YES